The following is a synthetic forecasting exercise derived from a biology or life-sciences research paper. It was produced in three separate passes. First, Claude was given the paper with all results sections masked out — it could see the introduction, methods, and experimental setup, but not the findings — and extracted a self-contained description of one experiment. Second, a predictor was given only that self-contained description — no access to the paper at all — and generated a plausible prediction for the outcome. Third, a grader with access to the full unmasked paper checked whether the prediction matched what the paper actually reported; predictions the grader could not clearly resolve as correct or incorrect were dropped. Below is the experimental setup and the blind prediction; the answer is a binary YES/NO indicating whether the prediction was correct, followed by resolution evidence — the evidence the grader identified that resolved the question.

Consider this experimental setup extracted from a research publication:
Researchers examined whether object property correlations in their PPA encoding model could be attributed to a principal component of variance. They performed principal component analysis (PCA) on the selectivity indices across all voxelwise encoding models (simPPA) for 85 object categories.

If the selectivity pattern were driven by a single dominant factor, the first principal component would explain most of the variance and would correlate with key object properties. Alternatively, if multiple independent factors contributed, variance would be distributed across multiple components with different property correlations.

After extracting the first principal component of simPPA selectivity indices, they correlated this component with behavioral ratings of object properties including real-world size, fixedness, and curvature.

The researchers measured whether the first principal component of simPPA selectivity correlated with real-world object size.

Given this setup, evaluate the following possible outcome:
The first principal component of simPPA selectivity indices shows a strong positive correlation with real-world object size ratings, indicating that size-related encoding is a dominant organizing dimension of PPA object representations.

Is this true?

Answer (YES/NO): YES